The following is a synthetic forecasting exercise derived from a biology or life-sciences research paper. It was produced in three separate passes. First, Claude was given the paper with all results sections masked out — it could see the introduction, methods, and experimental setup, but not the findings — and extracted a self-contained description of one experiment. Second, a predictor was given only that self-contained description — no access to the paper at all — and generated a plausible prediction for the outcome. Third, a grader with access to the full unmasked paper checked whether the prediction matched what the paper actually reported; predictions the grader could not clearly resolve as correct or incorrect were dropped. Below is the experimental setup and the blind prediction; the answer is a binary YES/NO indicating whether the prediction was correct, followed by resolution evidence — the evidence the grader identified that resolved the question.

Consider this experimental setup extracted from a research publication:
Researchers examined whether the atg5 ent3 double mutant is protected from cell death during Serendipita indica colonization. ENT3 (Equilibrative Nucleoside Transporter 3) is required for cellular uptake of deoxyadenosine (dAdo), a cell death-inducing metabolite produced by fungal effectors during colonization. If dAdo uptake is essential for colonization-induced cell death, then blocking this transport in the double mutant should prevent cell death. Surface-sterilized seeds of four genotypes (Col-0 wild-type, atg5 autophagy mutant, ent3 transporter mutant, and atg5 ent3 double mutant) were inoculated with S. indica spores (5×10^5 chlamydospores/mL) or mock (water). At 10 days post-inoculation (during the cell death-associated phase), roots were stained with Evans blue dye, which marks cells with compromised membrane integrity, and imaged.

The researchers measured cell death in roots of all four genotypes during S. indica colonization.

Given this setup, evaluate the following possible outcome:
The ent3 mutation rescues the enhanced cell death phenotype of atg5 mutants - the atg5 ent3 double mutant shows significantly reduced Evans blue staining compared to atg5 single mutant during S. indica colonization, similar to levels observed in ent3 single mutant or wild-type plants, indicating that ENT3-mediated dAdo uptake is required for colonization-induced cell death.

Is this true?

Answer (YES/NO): NO